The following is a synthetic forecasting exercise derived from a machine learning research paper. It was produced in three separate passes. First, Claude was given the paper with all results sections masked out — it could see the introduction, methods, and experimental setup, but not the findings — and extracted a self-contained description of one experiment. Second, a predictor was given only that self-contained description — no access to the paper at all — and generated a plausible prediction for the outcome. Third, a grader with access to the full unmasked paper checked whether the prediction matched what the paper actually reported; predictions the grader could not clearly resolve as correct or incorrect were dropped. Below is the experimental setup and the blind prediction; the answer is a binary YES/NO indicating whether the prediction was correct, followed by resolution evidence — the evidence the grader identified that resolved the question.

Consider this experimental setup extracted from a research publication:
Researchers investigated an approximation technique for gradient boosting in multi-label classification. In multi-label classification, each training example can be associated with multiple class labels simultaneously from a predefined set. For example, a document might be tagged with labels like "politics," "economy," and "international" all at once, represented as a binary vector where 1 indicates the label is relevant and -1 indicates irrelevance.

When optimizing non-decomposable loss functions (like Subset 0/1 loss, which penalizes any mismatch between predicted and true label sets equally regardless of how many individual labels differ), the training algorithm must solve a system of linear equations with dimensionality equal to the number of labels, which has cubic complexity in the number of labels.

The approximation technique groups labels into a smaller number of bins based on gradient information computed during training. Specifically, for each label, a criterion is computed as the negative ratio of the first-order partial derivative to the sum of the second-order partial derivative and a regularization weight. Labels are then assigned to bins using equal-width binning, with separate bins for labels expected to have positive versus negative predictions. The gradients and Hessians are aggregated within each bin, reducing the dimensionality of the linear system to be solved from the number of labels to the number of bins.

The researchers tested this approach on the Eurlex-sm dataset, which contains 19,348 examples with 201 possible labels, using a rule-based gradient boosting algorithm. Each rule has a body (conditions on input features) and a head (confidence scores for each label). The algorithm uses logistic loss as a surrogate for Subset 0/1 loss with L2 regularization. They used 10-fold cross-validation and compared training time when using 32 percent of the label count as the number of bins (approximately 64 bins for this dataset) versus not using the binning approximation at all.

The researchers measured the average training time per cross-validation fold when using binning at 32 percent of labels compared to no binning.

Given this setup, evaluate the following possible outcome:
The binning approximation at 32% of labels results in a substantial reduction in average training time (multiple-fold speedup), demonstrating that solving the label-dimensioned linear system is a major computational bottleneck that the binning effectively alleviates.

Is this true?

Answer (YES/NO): NO